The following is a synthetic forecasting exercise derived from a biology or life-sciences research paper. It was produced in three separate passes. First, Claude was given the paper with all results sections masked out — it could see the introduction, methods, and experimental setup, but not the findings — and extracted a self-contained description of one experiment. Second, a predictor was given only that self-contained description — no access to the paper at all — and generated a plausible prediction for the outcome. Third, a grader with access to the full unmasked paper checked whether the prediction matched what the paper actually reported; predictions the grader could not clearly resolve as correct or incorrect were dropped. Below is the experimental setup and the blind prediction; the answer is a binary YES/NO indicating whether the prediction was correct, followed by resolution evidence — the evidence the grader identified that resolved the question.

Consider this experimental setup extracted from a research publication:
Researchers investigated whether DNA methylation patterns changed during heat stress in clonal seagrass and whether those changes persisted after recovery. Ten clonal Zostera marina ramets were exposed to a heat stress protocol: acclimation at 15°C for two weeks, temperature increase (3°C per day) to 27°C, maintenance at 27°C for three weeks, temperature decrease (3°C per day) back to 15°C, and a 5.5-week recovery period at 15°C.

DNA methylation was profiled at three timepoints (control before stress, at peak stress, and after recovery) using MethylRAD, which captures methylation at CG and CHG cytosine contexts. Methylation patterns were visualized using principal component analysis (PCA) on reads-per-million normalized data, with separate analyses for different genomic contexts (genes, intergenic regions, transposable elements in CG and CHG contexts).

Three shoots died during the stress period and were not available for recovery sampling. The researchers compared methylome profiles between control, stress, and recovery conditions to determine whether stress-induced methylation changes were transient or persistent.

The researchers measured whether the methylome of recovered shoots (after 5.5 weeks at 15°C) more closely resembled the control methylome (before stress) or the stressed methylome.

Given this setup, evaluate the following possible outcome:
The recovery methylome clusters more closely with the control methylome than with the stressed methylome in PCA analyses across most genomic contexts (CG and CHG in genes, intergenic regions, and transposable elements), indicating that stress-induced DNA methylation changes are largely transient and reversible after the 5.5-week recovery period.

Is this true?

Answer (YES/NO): NO